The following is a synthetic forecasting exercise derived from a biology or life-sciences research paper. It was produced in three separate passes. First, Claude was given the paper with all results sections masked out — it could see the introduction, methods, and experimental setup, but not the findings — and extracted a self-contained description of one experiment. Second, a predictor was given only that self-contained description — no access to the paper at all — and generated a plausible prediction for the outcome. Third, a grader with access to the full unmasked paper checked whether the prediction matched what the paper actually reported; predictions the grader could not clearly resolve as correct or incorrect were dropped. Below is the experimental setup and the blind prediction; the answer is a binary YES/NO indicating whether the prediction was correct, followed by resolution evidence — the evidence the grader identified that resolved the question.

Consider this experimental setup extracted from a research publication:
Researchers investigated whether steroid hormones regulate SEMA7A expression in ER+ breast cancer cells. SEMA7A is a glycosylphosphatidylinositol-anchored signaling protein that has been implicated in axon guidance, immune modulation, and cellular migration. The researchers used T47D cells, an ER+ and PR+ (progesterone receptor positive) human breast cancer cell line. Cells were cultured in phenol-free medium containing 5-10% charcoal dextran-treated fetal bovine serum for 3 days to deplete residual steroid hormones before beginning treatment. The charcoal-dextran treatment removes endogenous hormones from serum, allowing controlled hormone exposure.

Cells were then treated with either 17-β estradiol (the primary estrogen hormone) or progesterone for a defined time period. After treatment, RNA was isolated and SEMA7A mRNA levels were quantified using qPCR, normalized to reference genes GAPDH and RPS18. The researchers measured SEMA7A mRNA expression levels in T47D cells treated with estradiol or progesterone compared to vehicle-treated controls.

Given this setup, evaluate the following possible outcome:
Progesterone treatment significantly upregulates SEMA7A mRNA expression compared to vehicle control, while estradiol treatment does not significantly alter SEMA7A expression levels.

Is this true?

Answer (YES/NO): NO